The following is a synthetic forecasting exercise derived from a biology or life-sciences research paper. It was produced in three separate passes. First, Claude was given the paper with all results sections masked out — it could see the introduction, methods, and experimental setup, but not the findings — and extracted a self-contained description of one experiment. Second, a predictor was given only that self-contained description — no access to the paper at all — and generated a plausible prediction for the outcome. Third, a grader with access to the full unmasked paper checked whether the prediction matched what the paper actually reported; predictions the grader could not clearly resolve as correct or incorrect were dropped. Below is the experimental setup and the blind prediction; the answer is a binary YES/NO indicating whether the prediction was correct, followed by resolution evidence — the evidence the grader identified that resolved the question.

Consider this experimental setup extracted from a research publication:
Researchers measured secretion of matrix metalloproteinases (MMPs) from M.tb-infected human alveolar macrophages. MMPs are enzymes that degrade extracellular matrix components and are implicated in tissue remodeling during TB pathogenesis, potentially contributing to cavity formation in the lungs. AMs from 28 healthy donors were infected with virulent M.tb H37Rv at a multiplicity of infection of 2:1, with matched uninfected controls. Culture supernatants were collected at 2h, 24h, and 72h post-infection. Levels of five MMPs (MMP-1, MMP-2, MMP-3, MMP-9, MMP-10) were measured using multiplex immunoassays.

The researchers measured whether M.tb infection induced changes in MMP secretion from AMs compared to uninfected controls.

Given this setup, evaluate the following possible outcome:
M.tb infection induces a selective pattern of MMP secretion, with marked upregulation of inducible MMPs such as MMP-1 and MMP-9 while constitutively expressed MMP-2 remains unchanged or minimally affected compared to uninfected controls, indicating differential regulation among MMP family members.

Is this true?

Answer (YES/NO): NO